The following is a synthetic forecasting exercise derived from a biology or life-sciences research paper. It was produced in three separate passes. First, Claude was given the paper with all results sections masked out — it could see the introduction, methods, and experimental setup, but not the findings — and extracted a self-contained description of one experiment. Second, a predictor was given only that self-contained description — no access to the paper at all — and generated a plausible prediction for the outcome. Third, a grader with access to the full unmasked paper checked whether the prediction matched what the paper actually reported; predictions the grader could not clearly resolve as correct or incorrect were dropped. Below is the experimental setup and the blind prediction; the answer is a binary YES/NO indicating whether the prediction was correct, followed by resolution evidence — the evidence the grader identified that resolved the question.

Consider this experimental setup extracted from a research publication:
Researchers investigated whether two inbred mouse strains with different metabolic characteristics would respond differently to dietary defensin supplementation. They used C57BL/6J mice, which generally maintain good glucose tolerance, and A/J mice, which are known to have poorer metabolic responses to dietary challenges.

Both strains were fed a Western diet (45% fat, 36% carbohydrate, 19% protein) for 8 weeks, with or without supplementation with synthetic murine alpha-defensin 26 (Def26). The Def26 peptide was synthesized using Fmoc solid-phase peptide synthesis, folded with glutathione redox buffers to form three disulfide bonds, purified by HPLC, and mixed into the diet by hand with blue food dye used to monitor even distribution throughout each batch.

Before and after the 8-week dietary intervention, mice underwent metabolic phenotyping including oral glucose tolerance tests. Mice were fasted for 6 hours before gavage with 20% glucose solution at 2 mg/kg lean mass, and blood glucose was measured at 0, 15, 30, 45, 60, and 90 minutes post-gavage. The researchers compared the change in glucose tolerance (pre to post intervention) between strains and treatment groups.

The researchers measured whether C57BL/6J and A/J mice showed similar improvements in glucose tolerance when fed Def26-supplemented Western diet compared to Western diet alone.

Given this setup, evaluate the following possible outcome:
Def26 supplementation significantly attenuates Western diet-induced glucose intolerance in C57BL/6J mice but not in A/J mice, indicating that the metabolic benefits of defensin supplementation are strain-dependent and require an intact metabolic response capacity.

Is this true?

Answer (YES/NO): NO